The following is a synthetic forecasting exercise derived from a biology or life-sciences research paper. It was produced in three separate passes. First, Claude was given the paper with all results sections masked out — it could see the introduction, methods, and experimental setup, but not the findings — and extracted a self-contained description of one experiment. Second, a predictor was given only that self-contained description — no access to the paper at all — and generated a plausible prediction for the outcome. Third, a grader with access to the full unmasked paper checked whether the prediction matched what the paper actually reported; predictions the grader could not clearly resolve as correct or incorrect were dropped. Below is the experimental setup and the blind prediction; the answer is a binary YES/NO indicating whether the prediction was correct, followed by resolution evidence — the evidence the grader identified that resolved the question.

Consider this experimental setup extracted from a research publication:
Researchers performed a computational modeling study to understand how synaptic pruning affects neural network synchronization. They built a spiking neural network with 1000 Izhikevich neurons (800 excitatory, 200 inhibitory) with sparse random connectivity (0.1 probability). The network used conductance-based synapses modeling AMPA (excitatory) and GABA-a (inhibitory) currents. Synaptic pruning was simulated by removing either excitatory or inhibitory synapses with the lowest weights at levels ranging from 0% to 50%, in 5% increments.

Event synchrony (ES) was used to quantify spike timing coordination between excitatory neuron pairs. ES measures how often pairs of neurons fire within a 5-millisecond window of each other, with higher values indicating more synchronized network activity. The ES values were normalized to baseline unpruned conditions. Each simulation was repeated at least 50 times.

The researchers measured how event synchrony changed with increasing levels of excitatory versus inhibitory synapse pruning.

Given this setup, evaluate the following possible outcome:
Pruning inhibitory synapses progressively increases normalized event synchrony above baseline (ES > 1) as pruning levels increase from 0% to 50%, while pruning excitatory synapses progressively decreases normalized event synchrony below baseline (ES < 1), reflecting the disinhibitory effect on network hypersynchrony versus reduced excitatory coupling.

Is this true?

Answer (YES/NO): NO